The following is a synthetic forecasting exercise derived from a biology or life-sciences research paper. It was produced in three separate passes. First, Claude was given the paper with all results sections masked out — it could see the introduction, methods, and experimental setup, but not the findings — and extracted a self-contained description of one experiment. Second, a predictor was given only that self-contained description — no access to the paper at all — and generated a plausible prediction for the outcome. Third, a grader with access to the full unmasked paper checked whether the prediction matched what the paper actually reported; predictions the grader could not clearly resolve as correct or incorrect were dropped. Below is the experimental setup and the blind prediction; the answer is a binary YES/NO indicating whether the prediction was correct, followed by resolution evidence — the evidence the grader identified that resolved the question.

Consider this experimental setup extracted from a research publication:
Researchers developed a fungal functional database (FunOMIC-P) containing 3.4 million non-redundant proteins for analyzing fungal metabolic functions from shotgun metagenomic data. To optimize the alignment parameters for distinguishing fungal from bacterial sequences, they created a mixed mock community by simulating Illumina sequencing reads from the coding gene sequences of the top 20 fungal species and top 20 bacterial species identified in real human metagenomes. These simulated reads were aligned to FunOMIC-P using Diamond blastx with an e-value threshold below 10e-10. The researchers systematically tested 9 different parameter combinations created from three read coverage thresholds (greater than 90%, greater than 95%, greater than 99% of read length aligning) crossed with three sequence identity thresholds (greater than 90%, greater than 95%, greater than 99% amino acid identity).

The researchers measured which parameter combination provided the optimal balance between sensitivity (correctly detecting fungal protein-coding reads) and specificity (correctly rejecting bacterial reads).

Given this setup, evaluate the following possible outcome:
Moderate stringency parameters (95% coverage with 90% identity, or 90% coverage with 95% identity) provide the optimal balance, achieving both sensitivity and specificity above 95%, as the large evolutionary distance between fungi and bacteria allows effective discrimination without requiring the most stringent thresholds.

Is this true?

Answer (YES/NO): NO